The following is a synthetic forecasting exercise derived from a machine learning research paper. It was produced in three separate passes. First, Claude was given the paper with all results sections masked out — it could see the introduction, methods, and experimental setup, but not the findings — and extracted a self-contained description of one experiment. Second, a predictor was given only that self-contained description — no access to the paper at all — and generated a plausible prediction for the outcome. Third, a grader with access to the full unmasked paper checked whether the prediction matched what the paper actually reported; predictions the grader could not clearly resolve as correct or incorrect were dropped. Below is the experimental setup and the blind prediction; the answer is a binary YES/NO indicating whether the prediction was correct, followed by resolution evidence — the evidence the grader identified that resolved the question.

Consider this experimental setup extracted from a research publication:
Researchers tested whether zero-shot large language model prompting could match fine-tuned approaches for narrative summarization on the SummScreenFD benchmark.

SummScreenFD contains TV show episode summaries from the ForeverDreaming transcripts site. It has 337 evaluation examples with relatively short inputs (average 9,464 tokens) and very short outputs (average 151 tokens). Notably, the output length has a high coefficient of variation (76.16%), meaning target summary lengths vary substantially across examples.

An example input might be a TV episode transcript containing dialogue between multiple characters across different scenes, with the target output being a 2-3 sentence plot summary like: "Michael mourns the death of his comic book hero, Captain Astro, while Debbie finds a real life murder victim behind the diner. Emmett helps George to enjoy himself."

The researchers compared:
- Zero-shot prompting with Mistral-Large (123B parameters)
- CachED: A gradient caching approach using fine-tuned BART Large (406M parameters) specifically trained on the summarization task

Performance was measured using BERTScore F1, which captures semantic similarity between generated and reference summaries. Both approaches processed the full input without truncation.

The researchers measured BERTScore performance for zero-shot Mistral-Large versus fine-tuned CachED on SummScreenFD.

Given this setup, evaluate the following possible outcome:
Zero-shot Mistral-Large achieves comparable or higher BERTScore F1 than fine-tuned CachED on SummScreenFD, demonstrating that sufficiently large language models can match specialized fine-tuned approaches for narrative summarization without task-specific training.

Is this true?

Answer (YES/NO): NO